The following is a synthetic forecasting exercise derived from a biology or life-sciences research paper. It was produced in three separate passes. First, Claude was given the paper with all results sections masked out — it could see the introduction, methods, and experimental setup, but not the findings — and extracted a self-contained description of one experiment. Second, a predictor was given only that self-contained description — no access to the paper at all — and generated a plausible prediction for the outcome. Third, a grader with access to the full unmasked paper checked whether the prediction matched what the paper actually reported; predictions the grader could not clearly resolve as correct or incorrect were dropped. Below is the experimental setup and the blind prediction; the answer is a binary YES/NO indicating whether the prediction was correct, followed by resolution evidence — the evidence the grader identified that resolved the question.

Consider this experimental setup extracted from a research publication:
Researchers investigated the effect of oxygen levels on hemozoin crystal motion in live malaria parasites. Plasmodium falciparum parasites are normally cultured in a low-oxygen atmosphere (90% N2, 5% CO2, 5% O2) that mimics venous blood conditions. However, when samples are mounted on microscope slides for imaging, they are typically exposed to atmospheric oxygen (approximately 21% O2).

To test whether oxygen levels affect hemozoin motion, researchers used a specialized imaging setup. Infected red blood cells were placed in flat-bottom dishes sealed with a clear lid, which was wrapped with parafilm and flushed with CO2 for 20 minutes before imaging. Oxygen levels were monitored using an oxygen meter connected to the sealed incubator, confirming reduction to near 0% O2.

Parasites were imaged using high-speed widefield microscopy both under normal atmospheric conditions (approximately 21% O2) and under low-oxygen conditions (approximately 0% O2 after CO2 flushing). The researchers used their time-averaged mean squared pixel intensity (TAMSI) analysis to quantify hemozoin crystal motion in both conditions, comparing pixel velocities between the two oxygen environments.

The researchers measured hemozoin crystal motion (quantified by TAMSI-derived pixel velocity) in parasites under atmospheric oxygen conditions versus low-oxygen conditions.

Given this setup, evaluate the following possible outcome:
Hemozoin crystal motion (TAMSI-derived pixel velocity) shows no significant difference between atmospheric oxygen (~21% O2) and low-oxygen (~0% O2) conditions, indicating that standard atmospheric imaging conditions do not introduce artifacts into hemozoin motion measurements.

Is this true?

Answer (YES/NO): NO